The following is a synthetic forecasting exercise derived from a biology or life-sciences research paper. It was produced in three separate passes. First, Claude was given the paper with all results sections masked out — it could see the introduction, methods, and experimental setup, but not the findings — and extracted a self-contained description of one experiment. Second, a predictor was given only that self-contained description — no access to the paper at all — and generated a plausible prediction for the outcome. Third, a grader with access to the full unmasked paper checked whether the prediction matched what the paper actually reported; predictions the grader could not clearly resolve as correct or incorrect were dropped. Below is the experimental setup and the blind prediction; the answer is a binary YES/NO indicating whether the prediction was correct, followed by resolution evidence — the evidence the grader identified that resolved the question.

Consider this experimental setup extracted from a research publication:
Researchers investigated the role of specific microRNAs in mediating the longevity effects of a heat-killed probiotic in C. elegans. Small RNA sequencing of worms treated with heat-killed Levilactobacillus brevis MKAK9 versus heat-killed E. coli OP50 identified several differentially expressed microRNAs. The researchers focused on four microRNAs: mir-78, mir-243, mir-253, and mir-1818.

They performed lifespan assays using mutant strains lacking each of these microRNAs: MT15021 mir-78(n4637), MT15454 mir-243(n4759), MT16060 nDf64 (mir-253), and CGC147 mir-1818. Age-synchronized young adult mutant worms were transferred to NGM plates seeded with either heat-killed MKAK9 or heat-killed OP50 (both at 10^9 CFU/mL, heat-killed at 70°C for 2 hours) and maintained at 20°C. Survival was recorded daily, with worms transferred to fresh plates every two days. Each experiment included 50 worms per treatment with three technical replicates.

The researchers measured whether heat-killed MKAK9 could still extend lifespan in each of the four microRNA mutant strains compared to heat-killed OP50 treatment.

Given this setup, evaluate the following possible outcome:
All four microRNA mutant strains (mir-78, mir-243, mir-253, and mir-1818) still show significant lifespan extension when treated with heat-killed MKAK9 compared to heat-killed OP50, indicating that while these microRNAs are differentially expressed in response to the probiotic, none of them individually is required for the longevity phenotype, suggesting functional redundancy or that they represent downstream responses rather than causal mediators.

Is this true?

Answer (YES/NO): NO